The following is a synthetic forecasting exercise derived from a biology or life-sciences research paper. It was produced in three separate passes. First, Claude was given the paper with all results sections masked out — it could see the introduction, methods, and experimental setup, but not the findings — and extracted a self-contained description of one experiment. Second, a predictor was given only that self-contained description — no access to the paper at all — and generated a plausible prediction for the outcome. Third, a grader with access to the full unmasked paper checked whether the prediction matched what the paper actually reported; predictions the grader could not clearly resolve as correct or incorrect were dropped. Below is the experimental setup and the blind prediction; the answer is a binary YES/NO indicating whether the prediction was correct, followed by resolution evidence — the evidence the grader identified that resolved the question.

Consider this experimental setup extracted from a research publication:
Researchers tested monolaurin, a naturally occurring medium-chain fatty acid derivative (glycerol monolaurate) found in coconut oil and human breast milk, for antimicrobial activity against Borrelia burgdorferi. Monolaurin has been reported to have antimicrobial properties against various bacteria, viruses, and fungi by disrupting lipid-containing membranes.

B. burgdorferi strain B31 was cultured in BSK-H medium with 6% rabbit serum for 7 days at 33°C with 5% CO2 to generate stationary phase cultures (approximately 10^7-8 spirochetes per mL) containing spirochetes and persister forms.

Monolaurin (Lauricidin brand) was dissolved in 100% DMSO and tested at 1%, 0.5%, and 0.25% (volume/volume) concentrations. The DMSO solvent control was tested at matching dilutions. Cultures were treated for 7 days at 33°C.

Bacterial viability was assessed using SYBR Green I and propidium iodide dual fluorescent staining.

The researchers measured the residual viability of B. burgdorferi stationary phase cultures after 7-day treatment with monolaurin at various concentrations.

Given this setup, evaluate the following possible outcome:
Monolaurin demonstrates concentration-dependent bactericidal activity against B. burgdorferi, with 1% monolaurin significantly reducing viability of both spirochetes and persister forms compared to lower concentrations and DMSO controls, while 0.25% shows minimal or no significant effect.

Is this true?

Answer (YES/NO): NO